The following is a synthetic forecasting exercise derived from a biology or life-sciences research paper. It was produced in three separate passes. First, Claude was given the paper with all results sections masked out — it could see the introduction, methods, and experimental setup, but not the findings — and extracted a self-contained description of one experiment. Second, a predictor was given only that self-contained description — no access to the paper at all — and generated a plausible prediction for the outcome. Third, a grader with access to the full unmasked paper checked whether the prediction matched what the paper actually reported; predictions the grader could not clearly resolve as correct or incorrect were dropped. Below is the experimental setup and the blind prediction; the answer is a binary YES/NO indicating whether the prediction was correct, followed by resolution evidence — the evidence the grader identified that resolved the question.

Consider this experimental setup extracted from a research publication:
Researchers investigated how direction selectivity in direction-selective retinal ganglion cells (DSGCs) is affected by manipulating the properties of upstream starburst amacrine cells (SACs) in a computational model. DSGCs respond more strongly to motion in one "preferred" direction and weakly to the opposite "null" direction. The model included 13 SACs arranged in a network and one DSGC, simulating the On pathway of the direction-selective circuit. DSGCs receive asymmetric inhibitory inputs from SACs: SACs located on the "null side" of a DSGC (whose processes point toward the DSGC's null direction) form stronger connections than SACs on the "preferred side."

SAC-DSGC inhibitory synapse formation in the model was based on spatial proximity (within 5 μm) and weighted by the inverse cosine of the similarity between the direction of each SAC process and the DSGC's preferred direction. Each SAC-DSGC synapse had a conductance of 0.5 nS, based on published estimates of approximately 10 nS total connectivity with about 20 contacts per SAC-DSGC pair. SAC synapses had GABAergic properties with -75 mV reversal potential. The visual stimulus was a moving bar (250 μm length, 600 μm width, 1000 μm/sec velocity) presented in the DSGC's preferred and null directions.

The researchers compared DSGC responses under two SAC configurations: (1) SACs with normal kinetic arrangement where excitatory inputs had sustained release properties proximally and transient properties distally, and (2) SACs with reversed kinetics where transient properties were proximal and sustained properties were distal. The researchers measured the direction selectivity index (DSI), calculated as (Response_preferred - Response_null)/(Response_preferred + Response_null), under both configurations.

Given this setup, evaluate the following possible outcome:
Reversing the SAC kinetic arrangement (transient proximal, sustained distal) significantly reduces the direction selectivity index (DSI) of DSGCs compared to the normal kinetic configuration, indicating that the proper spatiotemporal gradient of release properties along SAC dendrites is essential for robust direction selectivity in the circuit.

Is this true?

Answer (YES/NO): NO